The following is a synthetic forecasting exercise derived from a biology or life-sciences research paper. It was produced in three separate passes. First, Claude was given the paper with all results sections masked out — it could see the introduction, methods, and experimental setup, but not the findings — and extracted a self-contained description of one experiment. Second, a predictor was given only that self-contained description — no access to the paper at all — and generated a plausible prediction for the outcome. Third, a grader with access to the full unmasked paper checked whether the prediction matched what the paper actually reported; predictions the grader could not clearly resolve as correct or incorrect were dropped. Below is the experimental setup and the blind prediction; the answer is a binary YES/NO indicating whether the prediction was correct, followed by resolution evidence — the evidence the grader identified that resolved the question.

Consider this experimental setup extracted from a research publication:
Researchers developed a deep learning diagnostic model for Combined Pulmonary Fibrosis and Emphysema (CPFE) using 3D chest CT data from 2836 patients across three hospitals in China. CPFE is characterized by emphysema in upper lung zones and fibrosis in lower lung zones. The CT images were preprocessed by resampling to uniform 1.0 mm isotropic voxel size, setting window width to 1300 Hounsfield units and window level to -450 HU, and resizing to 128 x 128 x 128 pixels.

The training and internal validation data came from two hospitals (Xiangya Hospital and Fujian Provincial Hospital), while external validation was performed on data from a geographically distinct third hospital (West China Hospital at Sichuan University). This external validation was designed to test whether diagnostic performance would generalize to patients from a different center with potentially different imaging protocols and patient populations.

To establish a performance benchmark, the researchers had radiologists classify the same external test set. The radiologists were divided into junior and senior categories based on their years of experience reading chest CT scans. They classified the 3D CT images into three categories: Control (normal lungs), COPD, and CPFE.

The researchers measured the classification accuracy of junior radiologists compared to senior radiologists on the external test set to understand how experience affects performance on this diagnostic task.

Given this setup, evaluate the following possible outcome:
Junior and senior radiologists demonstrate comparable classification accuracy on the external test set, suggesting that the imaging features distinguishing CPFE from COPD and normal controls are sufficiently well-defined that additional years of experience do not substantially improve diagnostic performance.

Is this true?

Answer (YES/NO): NO